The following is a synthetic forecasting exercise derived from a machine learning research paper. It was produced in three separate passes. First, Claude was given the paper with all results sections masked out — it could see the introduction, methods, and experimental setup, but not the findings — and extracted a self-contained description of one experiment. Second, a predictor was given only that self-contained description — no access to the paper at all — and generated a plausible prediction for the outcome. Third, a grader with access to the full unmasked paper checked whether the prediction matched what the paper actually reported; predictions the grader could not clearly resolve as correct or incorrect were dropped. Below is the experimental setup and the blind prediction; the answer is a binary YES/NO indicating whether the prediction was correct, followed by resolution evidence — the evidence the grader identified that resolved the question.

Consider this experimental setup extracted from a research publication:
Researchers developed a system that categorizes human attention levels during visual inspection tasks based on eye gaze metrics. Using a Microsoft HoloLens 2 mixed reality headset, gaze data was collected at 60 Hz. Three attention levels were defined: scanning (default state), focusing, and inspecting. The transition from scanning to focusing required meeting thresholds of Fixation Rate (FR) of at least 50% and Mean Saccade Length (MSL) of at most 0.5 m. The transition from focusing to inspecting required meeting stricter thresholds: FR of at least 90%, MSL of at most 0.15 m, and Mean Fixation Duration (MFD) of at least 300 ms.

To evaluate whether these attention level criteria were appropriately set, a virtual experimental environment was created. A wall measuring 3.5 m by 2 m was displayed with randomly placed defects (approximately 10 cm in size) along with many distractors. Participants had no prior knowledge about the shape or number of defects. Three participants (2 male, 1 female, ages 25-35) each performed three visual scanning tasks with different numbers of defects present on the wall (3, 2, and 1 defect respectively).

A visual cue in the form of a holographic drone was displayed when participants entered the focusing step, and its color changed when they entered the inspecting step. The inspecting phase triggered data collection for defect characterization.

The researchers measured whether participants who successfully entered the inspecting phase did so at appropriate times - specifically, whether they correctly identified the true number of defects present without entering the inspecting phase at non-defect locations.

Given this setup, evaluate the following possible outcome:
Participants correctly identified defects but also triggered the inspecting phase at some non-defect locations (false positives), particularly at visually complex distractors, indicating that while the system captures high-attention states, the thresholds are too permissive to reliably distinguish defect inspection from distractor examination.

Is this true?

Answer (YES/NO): NO